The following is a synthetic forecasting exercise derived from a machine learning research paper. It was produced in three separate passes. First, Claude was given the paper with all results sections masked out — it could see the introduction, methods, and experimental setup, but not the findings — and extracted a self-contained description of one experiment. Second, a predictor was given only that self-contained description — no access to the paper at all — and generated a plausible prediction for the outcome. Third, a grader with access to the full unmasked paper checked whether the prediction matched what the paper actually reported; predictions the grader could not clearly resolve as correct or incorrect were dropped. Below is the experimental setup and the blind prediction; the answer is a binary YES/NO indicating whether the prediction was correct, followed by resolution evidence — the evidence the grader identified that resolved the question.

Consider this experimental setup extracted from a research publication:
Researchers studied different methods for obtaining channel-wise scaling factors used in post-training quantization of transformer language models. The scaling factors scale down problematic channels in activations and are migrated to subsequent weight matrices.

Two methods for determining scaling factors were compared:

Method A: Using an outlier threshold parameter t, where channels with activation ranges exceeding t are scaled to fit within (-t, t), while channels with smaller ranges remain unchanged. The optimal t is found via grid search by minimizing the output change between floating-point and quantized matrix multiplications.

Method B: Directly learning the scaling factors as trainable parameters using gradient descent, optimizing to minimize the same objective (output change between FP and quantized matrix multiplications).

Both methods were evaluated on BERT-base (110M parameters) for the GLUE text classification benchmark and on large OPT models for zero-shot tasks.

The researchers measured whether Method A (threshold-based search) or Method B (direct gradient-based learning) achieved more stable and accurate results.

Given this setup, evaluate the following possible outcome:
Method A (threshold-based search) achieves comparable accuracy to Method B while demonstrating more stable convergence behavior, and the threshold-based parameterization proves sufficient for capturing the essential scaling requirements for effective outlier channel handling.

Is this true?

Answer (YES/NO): NO